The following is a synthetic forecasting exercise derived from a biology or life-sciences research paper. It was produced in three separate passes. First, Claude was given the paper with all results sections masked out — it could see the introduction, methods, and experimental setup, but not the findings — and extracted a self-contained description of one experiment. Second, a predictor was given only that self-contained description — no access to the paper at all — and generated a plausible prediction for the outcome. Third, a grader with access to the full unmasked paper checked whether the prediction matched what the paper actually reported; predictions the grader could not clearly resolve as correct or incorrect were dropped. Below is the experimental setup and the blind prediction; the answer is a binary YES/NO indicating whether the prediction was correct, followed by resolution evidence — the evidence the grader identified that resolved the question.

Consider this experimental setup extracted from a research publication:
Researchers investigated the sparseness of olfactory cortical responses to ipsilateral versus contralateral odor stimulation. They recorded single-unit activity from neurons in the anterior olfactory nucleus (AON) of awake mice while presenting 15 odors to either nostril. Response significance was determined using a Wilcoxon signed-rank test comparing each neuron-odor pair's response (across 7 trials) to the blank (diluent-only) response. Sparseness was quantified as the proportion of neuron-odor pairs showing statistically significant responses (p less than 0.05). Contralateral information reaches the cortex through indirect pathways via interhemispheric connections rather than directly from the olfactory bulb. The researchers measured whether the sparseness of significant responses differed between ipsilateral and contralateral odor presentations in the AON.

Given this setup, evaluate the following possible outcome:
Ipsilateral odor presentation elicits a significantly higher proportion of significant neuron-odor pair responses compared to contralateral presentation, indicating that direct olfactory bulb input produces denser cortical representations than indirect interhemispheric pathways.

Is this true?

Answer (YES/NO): NO